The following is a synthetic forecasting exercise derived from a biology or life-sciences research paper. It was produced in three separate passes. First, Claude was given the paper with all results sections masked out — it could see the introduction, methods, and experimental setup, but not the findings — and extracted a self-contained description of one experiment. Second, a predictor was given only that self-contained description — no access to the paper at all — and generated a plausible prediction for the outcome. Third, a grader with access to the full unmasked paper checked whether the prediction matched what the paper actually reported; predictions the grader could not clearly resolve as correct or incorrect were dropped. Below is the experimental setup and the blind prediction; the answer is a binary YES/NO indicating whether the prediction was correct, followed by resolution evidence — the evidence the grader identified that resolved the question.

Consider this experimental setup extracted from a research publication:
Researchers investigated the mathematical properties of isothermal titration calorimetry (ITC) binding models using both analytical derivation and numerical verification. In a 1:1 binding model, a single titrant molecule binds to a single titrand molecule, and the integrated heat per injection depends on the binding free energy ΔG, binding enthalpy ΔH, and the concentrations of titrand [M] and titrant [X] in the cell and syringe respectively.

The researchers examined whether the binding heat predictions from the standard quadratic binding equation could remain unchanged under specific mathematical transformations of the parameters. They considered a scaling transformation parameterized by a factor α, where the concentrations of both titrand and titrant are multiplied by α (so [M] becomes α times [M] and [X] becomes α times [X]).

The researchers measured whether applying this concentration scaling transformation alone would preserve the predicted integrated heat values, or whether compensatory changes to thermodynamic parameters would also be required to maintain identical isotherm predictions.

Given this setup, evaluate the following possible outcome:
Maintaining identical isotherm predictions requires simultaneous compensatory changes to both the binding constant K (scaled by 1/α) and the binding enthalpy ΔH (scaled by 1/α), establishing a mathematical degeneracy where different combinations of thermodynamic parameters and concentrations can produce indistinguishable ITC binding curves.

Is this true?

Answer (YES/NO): YES